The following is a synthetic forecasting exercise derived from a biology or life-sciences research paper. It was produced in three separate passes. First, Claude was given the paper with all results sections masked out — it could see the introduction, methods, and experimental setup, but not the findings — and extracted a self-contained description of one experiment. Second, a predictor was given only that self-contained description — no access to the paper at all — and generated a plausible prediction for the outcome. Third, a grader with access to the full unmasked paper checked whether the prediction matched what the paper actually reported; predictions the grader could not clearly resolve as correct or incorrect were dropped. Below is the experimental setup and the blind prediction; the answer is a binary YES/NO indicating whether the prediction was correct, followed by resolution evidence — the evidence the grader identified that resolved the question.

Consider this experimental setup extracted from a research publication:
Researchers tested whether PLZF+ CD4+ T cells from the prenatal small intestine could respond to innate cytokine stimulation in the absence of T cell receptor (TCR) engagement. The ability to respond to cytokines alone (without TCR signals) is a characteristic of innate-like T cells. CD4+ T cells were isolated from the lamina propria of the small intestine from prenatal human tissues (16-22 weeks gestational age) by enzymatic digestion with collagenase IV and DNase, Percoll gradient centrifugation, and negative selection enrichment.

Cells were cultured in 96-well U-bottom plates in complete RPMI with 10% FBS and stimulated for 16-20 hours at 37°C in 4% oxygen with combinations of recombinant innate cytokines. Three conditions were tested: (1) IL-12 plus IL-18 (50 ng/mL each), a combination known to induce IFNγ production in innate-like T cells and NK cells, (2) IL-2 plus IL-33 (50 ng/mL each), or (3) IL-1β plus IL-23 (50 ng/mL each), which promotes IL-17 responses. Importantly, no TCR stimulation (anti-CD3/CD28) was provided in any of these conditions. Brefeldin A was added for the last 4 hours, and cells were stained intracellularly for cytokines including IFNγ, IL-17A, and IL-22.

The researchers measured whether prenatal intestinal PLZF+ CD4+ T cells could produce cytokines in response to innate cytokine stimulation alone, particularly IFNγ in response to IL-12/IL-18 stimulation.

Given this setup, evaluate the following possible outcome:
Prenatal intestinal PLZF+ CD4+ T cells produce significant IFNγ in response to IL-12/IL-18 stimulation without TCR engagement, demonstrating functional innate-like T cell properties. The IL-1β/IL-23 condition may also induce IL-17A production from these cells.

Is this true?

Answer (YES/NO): NO